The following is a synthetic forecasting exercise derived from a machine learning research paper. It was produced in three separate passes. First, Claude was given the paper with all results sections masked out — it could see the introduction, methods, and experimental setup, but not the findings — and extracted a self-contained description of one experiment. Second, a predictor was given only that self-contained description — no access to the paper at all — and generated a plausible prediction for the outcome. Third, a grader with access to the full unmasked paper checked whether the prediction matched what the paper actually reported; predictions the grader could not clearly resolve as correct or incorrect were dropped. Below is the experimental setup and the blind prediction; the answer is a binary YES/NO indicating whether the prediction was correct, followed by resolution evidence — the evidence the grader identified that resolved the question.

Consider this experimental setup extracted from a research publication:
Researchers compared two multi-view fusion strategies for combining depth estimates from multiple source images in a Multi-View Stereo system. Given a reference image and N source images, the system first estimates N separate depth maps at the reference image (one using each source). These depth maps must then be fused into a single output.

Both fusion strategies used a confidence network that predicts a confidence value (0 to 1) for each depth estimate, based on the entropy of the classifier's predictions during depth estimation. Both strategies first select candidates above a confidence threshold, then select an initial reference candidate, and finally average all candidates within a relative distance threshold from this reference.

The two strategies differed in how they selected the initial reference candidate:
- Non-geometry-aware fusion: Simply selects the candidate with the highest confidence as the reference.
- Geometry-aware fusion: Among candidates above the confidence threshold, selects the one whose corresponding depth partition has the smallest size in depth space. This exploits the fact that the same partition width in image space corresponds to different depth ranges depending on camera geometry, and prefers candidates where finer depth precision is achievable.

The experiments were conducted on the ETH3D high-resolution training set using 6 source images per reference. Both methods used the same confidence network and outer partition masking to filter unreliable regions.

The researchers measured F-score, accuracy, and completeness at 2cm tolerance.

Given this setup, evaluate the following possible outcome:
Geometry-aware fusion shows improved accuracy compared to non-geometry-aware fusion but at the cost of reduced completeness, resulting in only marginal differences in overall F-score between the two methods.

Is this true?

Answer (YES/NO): NO